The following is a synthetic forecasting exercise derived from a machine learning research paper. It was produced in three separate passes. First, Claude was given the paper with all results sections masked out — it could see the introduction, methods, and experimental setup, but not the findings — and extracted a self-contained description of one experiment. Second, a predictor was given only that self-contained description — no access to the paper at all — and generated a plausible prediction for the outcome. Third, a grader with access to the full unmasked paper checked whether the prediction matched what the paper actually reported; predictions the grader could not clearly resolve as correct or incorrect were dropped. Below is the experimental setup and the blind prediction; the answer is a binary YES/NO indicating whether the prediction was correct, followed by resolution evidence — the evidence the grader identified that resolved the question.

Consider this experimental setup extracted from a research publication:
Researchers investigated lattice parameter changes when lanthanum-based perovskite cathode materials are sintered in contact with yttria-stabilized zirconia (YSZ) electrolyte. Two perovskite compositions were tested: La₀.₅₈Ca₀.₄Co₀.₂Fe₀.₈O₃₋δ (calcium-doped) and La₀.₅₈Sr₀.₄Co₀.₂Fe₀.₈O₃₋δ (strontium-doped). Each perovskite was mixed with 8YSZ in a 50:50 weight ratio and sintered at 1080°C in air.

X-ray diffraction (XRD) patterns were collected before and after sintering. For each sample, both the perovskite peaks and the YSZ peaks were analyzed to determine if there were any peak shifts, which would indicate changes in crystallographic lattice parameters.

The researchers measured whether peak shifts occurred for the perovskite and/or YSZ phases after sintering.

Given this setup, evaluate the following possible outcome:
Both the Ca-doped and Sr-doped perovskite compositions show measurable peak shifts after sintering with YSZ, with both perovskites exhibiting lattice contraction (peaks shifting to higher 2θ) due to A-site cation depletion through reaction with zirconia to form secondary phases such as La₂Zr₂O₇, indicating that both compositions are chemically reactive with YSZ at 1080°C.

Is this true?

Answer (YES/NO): NO